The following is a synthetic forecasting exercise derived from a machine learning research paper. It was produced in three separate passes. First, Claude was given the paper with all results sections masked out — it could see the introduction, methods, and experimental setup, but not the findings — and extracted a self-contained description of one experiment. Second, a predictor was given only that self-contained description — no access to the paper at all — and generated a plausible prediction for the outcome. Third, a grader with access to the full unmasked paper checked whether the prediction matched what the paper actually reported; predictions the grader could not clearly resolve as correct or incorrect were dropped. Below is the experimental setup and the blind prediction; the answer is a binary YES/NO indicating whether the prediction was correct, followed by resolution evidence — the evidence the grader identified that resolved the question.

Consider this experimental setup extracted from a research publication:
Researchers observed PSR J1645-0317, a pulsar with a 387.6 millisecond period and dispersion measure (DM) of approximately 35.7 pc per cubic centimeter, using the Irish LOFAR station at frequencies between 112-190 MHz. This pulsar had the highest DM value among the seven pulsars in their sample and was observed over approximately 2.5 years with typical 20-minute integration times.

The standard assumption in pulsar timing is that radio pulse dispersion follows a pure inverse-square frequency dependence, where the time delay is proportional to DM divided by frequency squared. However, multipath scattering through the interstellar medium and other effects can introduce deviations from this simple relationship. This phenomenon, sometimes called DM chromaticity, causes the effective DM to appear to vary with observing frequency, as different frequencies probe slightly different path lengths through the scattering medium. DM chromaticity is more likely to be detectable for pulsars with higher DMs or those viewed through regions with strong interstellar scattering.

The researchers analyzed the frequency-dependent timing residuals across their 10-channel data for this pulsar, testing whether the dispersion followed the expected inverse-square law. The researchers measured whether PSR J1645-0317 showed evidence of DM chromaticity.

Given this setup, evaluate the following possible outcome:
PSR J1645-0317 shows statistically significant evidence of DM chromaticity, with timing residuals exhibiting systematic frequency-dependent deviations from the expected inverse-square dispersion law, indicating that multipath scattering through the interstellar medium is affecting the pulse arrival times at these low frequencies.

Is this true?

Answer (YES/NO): NO